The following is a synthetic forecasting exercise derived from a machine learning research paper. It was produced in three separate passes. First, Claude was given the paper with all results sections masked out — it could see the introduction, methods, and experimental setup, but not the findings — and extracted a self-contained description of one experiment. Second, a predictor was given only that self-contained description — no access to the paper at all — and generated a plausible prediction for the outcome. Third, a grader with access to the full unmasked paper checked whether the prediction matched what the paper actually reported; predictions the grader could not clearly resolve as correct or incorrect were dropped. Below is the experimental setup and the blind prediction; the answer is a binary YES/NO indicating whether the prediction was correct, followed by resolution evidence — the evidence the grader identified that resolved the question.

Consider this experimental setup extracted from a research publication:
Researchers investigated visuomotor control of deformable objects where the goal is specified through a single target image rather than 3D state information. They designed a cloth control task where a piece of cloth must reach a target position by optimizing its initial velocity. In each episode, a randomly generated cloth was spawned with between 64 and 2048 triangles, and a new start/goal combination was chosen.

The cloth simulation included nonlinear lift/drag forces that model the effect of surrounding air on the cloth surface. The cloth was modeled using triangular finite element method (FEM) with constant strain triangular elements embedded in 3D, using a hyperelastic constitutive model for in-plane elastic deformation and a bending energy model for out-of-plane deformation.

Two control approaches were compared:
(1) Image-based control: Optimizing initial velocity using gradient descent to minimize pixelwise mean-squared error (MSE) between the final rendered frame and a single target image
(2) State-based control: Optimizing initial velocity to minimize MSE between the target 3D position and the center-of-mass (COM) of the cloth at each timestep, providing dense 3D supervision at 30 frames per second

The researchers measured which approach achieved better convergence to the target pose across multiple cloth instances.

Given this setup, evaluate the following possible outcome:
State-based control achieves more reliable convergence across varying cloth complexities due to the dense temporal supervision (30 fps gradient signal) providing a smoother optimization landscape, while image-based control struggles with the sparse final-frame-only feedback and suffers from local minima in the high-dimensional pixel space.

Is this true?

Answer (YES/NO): NO